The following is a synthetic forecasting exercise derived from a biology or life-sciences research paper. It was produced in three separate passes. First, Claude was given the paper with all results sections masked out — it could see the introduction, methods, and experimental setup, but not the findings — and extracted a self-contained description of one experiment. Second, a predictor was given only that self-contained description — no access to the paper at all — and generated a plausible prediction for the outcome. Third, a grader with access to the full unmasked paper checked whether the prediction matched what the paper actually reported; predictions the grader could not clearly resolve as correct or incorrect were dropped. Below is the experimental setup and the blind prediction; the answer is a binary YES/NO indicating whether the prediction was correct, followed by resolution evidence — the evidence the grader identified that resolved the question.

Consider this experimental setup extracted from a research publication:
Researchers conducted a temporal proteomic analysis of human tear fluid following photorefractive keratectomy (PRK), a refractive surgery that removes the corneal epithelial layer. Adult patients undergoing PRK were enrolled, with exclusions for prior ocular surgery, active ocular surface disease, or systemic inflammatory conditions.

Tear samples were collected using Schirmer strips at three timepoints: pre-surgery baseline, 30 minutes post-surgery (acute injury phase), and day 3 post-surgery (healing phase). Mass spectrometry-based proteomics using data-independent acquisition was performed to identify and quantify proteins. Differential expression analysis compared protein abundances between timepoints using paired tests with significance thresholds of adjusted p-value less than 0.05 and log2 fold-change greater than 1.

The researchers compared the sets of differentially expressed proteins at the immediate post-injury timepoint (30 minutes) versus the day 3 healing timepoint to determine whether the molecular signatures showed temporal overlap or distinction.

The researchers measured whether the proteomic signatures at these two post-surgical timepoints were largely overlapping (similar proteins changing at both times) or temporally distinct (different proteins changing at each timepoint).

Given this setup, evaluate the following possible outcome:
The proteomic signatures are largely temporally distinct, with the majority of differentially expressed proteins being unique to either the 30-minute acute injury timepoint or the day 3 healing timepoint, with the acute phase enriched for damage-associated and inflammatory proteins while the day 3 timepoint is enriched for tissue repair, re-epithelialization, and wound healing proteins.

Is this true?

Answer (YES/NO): NO